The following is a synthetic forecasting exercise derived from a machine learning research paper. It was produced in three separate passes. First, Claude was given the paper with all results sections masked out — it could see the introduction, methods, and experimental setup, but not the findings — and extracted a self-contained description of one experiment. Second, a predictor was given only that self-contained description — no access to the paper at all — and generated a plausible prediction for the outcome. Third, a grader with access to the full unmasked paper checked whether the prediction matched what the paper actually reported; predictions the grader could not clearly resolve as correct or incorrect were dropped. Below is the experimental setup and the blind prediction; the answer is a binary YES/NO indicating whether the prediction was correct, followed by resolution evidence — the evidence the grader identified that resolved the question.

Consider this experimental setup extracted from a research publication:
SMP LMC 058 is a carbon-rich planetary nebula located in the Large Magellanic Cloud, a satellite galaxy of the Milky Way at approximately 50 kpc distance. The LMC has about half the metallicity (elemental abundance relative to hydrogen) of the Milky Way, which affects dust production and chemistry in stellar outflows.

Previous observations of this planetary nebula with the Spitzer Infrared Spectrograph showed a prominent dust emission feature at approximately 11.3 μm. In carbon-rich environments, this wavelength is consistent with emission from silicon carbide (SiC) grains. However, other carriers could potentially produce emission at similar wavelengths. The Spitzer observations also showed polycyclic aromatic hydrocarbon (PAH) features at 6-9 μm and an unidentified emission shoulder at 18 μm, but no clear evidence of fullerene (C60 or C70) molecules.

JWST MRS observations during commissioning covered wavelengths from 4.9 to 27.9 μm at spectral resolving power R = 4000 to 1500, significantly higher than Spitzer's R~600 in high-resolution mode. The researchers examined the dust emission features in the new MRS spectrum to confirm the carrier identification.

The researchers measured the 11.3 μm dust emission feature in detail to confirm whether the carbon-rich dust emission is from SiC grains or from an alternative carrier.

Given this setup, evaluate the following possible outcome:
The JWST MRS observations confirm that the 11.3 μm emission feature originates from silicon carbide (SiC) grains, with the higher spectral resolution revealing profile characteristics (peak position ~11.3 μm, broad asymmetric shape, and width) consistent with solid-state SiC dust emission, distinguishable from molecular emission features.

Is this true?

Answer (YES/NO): NO